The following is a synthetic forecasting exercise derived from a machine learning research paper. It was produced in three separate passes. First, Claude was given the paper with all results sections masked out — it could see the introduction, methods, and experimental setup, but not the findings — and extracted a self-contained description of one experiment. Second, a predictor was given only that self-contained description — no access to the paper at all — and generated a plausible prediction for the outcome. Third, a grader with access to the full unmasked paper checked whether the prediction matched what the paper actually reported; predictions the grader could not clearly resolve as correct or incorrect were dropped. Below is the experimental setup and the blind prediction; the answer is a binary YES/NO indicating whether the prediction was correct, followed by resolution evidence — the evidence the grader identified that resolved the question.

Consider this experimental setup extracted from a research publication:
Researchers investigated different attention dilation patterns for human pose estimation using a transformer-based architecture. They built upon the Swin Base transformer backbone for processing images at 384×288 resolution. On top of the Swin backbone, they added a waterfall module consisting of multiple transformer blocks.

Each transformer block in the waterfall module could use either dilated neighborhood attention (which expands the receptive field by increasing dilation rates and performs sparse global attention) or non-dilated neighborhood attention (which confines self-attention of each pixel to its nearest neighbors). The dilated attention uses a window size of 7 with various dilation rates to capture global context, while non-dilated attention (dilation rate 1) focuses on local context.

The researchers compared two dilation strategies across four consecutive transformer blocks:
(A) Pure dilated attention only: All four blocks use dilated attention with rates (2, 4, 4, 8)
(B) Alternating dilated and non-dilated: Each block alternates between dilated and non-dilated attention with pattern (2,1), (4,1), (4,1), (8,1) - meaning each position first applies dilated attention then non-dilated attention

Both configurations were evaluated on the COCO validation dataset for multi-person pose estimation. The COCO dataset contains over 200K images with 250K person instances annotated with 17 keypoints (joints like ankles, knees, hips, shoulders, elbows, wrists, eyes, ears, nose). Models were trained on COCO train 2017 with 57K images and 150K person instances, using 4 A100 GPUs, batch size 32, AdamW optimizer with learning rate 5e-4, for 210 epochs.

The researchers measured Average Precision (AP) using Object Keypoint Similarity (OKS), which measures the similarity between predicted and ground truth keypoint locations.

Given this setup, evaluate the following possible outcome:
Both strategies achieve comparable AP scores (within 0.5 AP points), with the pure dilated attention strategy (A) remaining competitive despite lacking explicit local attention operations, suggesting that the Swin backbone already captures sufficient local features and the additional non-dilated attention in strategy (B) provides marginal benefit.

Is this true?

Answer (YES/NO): YES